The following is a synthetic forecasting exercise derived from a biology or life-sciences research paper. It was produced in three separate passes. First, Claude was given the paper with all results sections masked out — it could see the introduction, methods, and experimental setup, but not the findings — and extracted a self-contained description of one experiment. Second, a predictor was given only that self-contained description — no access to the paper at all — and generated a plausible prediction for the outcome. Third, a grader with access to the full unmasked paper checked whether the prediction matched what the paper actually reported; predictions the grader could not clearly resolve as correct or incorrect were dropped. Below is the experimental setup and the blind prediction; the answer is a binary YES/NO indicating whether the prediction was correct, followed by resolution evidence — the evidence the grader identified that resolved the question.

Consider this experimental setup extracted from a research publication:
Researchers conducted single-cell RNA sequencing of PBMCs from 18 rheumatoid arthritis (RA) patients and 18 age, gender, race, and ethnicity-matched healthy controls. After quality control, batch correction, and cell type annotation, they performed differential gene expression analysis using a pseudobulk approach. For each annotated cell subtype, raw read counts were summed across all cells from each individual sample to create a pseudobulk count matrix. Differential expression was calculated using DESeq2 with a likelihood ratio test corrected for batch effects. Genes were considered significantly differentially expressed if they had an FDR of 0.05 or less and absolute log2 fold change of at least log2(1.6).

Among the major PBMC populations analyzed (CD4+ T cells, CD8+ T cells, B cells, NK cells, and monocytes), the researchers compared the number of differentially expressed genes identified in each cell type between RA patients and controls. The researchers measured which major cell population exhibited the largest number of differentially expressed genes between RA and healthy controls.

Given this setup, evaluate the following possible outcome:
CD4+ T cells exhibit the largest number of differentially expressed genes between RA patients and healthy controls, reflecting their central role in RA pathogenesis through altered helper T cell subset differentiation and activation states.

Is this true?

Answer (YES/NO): NO